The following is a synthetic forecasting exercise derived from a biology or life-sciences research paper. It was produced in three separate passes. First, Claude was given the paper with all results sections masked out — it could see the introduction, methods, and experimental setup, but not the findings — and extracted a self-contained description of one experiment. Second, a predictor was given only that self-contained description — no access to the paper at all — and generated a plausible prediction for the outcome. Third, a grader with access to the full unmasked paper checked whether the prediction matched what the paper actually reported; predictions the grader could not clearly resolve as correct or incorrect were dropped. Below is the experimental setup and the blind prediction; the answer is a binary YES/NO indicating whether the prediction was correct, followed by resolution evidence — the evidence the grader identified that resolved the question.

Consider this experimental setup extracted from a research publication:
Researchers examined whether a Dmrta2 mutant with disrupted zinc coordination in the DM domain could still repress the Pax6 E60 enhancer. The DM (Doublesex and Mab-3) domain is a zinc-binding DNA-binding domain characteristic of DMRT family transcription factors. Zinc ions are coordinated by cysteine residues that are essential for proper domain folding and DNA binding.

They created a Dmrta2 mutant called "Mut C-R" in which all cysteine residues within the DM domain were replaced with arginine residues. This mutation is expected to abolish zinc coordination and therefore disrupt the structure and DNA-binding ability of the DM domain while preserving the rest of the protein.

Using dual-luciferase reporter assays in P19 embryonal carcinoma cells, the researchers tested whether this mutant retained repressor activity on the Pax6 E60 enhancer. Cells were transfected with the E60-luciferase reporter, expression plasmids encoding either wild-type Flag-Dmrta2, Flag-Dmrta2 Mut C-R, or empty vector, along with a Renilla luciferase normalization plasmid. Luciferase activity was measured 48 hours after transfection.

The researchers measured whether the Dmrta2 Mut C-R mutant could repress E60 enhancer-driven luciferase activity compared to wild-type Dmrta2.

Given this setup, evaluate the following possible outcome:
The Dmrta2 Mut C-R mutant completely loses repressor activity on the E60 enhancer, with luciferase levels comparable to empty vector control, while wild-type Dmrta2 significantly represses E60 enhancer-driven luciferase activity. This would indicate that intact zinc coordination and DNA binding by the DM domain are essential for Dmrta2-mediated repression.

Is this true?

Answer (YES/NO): YES